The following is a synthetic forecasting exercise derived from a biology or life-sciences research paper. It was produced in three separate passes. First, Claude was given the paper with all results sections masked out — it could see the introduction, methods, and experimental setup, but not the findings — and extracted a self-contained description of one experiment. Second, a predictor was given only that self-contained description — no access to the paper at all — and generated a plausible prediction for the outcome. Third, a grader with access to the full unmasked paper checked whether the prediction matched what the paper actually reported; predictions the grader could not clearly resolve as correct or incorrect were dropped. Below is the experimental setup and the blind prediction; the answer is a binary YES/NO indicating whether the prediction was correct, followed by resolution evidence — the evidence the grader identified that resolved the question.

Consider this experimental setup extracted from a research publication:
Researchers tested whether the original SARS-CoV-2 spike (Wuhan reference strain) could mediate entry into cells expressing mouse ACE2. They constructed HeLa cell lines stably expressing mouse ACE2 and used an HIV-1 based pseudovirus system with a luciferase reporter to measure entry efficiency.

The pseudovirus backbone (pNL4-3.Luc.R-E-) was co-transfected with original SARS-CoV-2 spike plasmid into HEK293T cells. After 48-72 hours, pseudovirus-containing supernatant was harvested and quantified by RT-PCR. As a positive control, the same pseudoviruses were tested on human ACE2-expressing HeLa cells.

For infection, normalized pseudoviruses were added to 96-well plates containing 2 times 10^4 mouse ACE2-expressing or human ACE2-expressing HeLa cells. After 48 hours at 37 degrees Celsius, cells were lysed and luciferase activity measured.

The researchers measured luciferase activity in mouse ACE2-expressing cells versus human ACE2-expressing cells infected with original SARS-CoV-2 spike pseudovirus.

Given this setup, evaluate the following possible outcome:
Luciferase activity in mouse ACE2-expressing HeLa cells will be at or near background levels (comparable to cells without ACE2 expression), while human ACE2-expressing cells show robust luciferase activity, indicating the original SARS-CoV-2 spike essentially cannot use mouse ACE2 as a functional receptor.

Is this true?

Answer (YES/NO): YES